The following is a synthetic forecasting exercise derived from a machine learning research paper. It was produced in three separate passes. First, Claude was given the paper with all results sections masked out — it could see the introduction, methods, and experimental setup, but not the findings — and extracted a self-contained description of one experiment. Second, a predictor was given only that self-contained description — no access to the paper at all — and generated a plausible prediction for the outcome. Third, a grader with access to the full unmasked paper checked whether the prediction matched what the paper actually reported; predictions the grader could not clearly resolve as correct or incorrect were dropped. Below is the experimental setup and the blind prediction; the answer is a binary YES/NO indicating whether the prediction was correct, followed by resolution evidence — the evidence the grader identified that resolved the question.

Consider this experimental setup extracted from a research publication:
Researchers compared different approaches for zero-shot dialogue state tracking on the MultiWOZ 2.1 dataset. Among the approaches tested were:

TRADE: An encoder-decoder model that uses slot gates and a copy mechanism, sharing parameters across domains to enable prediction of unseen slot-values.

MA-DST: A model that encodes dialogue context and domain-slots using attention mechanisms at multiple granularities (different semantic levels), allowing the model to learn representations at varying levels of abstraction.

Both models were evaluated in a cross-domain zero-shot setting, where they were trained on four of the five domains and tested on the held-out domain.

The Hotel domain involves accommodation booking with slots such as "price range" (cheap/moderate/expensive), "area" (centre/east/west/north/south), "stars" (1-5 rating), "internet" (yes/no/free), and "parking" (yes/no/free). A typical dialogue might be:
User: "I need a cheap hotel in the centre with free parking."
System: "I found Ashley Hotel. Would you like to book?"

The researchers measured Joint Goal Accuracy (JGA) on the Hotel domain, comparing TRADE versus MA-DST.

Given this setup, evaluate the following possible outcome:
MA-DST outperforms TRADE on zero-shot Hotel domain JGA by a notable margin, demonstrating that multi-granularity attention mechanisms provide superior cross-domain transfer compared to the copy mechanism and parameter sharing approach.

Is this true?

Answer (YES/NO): YES